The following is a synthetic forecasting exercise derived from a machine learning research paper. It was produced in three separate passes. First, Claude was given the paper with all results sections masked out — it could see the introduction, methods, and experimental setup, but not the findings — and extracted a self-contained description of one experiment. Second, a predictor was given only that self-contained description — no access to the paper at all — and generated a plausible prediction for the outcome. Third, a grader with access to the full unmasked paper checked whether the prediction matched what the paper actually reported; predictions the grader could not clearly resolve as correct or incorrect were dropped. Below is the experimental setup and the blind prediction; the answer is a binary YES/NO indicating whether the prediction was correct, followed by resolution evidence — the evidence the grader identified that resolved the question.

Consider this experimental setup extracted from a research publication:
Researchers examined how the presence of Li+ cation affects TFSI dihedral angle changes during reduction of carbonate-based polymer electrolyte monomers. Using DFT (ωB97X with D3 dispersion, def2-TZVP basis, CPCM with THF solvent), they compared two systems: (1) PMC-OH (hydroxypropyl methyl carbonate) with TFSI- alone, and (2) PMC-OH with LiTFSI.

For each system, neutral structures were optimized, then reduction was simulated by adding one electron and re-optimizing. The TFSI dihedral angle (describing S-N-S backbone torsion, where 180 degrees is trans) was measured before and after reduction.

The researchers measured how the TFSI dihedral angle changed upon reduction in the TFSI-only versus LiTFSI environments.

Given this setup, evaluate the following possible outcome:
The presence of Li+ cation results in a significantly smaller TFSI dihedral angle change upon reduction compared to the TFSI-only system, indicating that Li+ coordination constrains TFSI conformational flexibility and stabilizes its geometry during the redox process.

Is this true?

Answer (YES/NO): NO